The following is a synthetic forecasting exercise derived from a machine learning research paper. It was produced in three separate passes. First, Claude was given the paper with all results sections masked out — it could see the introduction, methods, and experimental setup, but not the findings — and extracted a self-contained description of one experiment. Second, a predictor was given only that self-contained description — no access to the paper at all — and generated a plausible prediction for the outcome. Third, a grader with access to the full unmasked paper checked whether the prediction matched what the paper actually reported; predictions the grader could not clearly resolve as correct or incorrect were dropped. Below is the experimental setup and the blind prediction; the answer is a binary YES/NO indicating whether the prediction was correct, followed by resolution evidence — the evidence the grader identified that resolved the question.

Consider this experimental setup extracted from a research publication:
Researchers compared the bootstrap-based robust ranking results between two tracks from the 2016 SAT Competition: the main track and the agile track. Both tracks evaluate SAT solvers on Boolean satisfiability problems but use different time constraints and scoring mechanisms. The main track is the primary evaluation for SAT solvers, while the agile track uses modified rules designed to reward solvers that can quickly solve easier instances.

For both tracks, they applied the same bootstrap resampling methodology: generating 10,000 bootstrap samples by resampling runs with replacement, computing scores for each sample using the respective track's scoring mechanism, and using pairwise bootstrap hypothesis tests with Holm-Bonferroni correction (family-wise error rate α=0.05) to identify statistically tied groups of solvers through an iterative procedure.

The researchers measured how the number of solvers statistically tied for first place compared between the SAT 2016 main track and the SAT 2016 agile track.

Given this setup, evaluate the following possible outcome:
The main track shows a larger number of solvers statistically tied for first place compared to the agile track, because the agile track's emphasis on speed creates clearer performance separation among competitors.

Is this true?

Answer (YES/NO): YES